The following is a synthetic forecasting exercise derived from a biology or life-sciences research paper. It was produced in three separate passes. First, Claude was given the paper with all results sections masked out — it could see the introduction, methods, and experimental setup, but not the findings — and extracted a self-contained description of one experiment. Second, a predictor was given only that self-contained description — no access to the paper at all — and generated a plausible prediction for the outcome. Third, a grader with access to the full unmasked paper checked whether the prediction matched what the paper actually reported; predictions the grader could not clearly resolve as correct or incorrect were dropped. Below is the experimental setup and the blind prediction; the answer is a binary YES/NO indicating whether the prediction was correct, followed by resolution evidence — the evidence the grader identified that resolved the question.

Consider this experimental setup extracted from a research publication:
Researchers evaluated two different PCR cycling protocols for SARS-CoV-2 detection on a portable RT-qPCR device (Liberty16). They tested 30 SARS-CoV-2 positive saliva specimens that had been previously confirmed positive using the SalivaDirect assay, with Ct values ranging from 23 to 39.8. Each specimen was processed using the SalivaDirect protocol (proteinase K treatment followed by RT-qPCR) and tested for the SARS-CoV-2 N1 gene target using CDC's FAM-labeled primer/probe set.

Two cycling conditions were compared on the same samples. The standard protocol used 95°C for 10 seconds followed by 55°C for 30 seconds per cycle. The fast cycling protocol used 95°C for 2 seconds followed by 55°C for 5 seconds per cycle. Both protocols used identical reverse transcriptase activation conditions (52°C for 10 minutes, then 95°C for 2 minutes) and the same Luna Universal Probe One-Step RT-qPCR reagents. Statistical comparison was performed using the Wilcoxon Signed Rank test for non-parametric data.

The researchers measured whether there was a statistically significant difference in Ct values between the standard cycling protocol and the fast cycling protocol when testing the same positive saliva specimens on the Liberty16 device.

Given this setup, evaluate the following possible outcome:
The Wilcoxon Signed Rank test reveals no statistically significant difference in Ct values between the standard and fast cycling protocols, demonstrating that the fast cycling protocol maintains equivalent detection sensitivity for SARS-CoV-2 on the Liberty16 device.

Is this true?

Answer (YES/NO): YES